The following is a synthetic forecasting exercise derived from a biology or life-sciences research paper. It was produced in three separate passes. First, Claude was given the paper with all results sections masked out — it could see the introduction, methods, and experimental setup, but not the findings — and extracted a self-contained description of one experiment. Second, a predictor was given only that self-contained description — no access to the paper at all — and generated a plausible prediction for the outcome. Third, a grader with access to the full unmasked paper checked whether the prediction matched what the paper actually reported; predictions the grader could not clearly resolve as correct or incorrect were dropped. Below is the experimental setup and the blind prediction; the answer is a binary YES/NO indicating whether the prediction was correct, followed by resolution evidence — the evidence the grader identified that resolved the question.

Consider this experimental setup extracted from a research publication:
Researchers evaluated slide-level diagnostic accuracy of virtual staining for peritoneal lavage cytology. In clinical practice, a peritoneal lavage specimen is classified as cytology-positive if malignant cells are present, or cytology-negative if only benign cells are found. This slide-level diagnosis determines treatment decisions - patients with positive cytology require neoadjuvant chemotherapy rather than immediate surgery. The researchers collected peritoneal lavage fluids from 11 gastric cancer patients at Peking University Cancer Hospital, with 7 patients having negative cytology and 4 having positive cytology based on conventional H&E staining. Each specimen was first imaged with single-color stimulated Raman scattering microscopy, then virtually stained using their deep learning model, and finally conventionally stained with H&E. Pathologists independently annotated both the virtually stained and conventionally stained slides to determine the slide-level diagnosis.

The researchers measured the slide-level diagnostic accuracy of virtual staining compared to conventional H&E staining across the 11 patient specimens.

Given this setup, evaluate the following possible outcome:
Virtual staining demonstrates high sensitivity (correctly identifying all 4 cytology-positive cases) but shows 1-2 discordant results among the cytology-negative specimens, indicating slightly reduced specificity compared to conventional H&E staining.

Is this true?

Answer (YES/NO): YES